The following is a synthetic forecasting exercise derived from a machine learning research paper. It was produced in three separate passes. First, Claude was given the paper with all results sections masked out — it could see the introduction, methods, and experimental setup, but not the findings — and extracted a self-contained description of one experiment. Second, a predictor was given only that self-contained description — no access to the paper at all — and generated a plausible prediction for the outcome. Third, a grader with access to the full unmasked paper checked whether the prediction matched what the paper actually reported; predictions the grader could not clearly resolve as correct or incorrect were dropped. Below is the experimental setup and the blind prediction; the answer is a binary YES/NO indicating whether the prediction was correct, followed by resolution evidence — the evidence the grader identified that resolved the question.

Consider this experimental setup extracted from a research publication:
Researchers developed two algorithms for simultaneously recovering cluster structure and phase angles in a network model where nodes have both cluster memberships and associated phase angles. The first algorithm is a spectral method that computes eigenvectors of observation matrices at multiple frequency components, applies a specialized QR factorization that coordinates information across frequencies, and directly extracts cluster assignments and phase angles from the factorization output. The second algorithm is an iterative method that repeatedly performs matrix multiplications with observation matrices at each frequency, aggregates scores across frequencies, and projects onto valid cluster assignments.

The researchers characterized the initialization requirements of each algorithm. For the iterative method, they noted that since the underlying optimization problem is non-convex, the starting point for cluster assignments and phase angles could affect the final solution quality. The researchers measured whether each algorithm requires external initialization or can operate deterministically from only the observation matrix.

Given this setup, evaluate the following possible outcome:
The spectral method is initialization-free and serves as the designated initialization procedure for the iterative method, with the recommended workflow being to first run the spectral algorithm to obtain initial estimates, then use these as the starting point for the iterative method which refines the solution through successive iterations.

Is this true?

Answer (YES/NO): YES